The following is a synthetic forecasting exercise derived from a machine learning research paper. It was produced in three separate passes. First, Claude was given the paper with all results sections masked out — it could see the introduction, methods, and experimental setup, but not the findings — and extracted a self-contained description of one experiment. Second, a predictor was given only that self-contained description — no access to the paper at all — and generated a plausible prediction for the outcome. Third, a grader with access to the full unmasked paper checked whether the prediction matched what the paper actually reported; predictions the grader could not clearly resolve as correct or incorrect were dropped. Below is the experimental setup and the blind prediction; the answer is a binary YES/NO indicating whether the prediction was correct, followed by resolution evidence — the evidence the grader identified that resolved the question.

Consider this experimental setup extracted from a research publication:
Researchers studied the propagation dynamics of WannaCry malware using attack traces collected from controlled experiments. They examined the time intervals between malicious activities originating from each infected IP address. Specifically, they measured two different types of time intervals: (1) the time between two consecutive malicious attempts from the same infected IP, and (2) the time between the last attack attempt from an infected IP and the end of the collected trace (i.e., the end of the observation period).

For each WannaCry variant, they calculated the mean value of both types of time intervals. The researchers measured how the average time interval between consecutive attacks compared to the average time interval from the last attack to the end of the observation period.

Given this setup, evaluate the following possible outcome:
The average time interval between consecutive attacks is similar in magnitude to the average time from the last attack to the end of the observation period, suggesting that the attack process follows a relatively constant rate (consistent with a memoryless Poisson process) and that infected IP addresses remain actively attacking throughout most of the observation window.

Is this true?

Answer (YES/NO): NO